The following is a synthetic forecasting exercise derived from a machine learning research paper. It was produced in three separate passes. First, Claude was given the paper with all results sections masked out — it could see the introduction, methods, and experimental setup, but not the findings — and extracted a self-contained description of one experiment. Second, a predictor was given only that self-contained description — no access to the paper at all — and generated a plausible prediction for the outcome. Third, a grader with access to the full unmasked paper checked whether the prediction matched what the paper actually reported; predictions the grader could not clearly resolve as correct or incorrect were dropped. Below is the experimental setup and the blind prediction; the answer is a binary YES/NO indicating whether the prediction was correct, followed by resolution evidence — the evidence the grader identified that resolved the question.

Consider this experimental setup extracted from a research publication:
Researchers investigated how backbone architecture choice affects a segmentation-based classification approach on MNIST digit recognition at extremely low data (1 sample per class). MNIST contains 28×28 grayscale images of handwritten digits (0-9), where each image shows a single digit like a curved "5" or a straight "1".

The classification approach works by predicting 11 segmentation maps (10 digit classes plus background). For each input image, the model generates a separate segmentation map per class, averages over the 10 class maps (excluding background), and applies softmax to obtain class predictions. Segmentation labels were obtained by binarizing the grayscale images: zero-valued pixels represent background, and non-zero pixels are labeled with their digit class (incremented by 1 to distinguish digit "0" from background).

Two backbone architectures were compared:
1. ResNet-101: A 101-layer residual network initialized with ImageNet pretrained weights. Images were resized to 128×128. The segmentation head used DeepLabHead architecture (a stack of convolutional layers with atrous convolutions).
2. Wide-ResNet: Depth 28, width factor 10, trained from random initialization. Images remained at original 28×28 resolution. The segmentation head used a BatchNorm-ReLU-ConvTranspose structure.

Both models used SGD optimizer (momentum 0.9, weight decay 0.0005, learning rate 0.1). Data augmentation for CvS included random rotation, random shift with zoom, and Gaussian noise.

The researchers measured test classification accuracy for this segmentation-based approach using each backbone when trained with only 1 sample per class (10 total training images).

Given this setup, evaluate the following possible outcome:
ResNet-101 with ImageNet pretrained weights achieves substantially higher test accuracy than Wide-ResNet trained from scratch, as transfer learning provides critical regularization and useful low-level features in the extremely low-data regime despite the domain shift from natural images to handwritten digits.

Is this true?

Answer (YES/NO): YES